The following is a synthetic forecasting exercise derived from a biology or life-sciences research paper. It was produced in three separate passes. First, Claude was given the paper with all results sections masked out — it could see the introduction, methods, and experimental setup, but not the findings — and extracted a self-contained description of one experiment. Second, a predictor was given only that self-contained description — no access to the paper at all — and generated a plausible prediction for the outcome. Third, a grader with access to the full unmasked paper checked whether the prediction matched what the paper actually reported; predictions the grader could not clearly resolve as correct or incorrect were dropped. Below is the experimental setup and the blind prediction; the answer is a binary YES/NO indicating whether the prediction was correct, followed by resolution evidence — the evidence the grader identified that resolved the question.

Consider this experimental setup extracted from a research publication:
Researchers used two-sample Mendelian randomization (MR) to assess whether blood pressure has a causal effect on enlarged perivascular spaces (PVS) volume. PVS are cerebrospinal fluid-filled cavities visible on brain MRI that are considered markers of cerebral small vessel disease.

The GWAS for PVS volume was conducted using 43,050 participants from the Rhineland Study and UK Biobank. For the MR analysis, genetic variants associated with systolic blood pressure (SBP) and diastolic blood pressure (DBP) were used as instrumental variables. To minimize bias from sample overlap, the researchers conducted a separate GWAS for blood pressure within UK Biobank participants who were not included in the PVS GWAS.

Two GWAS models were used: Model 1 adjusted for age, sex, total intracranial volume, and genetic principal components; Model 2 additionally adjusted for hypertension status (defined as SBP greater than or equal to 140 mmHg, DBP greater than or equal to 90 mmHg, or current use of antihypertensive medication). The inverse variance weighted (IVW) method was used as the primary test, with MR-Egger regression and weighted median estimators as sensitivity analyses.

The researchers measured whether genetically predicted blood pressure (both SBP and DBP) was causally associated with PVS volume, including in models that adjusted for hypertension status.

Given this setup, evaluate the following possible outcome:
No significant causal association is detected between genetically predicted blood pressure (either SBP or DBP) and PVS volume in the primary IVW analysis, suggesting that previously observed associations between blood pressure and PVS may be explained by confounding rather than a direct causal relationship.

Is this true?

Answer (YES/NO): NO